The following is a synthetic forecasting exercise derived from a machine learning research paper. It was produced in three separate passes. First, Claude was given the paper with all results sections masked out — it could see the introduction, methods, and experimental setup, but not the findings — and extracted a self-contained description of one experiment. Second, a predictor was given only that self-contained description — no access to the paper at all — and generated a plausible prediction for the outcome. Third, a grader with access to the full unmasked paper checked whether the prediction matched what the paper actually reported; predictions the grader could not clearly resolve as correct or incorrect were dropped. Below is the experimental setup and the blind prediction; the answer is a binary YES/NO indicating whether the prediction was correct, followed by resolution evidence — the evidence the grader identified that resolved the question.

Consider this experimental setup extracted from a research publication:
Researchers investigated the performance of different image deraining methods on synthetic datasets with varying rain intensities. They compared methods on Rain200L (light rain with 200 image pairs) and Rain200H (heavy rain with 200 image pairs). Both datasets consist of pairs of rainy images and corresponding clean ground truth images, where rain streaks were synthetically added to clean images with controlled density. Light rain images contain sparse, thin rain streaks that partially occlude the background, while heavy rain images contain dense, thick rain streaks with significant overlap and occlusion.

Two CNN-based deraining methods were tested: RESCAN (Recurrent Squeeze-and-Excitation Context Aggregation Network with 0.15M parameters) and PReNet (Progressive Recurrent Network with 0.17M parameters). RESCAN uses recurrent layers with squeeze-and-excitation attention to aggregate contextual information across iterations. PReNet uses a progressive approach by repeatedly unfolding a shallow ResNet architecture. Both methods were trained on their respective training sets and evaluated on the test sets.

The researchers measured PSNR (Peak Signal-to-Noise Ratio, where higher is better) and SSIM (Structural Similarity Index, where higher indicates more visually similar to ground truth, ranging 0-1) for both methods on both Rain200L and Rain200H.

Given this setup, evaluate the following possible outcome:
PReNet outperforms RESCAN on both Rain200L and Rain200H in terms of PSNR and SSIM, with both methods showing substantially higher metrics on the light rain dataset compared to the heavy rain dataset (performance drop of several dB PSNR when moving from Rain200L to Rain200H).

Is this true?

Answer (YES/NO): YES